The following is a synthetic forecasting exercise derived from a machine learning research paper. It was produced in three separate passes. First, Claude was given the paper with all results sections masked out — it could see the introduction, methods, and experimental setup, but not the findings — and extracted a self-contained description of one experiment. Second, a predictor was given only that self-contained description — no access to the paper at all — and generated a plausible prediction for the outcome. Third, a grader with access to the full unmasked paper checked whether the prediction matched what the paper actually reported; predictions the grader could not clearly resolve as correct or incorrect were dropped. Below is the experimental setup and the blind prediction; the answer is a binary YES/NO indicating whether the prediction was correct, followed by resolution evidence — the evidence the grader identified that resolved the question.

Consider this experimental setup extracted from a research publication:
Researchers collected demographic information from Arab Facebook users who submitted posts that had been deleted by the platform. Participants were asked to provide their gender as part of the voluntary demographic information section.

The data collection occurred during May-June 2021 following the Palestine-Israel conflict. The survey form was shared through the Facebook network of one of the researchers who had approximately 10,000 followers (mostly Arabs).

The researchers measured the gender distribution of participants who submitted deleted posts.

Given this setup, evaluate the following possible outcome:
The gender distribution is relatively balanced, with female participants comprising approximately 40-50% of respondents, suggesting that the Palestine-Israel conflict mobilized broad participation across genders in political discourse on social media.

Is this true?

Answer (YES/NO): NO